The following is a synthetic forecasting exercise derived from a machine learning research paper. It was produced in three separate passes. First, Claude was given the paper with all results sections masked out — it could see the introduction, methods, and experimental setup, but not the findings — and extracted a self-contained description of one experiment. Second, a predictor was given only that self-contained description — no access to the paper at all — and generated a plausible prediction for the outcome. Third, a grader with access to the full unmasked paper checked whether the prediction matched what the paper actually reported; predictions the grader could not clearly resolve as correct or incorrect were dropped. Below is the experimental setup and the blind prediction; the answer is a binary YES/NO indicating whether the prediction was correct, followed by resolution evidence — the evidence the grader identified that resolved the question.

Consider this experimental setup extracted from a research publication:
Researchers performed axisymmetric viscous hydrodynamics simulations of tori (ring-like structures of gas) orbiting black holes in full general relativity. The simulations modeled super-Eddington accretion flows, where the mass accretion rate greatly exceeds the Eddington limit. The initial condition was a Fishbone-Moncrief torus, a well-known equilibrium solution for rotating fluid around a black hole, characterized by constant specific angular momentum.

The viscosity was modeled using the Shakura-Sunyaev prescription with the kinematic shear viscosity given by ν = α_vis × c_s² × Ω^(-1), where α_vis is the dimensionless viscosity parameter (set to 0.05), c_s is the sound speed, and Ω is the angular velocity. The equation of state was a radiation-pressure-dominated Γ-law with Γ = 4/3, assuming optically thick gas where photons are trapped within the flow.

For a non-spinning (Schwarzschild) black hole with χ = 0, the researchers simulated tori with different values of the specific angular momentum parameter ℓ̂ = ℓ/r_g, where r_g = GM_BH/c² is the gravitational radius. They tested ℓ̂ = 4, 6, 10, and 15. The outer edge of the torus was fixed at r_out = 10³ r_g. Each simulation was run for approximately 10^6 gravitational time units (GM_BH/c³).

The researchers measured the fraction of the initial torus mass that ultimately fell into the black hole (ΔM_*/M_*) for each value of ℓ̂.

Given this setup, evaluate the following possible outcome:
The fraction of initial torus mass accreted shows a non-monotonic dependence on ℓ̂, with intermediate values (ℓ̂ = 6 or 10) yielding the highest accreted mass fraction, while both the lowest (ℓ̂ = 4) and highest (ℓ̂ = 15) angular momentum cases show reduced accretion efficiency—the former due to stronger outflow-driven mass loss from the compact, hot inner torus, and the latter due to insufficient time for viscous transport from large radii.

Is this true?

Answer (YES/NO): NO